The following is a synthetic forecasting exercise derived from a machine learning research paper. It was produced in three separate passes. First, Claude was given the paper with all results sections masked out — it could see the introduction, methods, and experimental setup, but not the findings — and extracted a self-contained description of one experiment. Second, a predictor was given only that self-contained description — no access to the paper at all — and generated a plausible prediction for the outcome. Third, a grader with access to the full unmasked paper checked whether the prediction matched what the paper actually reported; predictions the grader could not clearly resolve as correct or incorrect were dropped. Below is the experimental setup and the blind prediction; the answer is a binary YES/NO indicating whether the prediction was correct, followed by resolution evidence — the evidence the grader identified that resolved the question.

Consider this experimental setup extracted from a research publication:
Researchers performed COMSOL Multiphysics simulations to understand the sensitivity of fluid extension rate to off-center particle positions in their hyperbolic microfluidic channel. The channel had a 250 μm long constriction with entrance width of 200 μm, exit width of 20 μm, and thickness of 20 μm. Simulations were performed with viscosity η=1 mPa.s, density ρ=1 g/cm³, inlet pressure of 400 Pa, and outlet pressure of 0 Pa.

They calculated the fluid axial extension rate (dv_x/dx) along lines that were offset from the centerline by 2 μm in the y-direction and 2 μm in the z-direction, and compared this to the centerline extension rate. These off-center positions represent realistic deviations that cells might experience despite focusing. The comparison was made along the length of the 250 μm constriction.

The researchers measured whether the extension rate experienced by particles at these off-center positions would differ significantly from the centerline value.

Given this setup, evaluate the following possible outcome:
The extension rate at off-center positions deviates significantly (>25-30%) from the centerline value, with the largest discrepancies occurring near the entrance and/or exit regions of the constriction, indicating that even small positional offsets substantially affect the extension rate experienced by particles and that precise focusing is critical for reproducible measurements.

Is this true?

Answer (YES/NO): NO